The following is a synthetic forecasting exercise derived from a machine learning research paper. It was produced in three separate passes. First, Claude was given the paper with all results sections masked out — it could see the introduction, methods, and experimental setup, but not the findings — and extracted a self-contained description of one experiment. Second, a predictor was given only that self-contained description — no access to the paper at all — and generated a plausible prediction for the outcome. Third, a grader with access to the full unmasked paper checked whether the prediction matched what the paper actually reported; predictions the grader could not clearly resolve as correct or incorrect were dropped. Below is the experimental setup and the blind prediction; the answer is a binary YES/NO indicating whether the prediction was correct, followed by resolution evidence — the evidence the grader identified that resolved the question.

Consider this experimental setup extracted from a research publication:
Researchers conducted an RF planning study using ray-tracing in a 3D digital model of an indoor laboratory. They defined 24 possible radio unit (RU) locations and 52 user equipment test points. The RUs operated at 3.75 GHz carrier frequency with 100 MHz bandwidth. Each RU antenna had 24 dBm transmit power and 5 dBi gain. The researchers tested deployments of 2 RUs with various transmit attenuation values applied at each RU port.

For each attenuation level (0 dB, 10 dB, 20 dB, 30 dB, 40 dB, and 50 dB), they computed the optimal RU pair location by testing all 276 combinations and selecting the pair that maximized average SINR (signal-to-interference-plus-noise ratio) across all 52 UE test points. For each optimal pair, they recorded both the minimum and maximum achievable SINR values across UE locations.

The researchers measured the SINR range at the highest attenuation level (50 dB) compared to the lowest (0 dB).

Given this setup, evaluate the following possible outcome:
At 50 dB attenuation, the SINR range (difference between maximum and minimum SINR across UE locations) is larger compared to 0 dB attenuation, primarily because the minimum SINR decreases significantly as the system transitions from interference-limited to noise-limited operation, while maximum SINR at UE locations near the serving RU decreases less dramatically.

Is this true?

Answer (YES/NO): NO